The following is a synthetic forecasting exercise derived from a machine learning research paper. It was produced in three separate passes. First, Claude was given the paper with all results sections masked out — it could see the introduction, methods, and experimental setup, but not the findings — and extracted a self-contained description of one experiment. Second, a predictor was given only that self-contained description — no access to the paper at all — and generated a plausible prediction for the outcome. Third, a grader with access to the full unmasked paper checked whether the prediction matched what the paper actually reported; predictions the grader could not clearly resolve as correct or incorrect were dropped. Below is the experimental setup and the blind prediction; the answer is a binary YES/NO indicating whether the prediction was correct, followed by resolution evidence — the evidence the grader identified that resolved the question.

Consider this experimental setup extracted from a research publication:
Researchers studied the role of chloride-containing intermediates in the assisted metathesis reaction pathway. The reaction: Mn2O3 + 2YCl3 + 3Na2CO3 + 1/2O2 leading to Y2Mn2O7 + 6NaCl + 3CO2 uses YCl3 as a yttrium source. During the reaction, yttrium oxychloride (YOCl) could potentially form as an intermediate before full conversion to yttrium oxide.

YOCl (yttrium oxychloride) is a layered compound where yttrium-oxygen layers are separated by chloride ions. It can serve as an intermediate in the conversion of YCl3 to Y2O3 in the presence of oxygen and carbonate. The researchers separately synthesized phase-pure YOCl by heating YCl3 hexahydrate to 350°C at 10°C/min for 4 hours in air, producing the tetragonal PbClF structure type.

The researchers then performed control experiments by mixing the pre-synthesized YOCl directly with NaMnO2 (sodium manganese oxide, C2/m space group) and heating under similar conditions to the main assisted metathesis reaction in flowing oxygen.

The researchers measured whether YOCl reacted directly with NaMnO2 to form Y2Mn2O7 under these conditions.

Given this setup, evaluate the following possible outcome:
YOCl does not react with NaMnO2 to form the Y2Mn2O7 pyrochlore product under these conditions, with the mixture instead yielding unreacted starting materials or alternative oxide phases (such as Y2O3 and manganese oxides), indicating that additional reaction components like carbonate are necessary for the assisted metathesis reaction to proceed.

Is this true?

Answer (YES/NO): NO